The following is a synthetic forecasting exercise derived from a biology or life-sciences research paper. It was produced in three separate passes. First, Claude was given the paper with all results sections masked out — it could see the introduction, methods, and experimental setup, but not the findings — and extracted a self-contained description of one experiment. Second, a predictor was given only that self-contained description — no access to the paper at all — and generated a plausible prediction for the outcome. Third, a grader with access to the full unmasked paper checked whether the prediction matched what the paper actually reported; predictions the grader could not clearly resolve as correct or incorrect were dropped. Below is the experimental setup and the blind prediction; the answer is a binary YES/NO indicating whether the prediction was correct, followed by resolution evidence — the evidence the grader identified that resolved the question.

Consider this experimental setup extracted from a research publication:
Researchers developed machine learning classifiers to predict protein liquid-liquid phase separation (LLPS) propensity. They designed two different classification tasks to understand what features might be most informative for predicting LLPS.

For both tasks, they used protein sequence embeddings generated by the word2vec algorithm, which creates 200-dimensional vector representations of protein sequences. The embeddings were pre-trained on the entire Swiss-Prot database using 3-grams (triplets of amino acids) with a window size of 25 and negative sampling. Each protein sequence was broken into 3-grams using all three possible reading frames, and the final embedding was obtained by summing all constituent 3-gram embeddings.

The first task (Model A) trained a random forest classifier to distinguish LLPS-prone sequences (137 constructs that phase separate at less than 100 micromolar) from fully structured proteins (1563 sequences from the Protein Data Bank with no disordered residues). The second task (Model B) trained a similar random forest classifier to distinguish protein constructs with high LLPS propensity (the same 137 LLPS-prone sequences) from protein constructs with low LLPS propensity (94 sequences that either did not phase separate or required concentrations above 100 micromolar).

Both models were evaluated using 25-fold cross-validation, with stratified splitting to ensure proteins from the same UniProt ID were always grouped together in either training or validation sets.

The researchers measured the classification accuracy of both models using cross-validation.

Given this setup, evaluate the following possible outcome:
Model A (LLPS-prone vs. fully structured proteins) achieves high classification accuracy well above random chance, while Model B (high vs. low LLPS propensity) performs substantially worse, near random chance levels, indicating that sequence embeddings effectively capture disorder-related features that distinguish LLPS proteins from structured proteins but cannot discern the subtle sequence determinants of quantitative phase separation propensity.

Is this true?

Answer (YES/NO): NO